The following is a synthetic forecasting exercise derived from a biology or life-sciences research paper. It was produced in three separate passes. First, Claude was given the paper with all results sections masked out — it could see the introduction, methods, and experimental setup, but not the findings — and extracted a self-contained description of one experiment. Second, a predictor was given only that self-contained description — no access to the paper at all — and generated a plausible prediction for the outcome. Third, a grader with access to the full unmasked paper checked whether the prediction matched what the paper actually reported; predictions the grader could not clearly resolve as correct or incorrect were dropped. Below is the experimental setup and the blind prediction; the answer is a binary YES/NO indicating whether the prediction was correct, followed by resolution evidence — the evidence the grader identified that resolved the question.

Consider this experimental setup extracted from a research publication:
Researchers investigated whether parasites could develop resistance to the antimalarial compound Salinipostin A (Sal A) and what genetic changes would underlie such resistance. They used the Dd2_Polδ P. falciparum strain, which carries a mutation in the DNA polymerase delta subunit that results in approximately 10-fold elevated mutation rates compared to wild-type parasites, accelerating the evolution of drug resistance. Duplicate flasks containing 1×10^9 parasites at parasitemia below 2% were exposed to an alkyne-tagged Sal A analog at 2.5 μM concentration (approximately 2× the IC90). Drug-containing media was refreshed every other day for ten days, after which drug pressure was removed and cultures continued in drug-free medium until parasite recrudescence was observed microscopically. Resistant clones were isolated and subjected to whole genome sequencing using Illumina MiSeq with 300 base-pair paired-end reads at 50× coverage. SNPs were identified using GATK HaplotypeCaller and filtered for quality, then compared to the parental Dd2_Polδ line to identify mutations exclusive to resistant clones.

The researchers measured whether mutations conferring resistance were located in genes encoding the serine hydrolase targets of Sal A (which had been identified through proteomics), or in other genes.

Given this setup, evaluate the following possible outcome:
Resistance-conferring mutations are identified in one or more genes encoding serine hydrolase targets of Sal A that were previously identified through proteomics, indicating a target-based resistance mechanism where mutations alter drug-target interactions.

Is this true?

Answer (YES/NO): NO